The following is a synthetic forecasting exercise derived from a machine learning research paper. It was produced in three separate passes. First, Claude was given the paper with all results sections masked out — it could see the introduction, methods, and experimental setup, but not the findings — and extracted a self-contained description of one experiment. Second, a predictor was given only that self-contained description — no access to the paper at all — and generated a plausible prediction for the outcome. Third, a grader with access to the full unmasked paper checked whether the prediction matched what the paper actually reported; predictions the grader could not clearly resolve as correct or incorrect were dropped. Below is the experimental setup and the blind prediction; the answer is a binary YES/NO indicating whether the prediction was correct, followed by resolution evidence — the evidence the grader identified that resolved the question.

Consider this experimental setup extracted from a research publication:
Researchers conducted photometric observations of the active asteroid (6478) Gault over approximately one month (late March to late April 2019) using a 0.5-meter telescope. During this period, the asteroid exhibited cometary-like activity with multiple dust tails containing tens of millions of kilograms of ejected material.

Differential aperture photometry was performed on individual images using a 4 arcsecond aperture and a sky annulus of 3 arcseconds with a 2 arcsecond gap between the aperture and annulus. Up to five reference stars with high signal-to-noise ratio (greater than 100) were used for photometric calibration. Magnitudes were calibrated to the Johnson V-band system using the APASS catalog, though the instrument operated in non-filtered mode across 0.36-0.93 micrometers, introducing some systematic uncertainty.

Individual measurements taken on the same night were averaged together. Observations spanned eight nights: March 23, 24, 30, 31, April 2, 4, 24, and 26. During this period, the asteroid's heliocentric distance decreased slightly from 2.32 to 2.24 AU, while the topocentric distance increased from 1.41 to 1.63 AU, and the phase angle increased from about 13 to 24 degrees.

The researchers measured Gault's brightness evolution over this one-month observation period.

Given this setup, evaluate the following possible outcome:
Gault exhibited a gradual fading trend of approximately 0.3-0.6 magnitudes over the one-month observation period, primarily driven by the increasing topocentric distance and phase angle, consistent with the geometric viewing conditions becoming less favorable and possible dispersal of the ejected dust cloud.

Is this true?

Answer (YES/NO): NO